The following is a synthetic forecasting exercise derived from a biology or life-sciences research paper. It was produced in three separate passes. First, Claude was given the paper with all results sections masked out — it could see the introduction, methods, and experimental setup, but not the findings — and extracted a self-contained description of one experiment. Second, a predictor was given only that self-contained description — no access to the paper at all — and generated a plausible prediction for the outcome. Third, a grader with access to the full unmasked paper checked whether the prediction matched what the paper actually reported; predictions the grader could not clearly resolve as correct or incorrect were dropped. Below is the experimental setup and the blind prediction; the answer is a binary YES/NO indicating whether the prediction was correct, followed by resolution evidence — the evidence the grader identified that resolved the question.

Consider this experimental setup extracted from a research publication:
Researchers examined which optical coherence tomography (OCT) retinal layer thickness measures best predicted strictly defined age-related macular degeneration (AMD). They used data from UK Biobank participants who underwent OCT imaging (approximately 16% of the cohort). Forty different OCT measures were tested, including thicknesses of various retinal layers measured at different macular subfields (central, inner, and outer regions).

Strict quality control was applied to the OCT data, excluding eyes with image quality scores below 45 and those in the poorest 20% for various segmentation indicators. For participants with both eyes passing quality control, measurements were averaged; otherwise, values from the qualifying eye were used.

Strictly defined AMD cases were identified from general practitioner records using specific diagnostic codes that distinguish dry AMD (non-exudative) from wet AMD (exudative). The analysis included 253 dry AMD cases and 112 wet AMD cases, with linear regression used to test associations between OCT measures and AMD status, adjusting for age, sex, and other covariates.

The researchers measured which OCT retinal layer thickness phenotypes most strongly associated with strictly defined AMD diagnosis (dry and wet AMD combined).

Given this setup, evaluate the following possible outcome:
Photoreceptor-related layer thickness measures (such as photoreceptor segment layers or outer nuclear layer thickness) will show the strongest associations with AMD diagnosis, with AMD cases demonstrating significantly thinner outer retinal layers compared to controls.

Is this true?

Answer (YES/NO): NO